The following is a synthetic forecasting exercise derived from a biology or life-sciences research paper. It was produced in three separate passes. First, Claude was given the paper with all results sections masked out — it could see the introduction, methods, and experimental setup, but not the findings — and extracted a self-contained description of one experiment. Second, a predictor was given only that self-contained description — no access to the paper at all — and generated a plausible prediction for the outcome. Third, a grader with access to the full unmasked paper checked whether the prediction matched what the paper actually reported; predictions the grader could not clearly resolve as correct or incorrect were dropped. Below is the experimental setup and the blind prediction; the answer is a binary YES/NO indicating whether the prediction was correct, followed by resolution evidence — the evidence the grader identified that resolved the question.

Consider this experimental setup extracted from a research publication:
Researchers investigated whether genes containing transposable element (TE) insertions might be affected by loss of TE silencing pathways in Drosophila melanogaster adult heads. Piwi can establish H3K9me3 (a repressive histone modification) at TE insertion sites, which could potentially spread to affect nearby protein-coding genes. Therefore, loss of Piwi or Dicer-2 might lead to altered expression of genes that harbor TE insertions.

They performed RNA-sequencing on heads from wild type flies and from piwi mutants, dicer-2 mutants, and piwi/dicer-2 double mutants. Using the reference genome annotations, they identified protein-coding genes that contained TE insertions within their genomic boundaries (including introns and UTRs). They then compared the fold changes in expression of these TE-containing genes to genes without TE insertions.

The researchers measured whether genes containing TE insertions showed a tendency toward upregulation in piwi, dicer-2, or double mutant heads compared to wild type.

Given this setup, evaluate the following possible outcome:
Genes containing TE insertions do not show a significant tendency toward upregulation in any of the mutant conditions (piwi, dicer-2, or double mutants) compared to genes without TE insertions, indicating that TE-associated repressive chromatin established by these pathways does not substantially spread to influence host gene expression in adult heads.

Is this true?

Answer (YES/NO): YES